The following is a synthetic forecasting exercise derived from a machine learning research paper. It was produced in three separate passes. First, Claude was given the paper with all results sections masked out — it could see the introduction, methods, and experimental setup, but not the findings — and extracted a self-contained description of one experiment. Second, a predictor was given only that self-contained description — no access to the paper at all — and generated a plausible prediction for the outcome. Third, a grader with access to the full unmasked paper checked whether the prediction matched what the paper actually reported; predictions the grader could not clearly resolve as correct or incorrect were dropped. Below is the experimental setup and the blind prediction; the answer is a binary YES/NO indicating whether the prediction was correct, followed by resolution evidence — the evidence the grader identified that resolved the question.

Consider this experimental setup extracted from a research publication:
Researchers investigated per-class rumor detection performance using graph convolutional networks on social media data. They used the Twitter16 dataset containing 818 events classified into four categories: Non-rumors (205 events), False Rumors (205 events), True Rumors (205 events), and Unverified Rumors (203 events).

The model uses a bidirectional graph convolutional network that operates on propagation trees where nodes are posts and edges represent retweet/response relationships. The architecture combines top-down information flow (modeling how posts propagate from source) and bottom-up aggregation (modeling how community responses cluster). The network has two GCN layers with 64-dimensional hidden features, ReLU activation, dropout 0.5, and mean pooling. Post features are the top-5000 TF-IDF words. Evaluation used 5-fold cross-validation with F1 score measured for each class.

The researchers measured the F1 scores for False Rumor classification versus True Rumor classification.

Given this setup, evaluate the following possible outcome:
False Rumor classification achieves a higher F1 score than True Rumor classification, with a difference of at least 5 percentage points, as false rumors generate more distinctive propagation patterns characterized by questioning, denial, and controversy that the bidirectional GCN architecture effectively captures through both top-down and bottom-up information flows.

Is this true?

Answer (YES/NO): NO